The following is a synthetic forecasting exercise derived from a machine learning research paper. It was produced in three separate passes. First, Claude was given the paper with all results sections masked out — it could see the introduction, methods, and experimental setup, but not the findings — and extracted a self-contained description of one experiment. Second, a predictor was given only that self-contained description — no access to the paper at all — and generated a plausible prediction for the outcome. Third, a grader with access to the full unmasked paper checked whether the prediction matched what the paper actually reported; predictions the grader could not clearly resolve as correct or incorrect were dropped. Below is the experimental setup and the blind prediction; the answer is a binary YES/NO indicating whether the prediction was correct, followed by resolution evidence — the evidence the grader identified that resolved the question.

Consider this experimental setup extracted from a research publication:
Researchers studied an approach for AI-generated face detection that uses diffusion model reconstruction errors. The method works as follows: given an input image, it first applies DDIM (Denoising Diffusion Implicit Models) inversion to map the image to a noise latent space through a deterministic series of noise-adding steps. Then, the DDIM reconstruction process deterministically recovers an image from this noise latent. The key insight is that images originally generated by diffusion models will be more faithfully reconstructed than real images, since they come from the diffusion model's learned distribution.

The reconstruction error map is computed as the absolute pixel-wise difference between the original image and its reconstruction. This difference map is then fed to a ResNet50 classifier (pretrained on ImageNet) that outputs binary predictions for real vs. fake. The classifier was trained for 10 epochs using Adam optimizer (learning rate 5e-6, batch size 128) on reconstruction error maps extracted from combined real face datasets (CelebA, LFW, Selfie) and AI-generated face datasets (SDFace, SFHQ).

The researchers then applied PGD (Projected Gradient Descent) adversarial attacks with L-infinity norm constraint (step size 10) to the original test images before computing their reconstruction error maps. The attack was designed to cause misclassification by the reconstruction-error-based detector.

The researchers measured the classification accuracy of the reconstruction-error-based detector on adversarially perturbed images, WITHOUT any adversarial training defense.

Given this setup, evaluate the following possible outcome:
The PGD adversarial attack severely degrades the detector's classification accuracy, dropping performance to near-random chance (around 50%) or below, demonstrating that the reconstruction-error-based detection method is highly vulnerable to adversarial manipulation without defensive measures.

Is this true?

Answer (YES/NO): NO